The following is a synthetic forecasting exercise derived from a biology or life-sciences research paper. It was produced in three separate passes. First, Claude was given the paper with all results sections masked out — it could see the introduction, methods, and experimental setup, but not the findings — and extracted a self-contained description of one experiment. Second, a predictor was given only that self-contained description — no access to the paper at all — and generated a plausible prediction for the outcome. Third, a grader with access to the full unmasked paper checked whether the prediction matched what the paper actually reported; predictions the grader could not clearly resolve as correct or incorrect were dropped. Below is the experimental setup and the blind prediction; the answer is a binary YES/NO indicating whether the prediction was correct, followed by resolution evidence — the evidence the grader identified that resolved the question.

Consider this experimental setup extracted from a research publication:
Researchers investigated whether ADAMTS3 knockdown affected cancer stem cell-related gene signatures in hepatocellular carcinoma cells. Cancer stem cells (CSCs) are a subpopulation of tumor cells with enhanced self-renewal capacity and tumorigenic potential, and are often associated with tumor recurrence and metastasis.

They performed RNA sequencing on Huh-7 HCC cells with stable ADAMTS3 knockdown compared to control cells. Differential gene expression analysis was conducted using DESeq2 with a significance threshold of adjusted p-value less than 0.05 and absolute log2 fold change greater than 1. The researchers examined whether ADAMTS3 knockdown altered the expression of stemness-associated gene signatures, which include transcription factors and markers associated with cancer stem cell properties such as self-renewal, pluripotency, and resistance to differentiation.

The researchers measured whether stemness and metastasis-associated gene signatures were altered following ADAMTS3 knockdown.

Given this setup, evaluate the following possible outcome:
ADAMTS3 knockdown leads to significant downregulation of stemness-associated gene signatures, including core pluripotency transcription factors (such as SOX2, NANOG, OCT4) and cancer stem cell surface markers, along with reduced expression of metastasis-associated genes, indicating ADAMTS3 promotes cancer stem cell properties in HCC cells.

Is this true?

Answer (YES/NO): YES